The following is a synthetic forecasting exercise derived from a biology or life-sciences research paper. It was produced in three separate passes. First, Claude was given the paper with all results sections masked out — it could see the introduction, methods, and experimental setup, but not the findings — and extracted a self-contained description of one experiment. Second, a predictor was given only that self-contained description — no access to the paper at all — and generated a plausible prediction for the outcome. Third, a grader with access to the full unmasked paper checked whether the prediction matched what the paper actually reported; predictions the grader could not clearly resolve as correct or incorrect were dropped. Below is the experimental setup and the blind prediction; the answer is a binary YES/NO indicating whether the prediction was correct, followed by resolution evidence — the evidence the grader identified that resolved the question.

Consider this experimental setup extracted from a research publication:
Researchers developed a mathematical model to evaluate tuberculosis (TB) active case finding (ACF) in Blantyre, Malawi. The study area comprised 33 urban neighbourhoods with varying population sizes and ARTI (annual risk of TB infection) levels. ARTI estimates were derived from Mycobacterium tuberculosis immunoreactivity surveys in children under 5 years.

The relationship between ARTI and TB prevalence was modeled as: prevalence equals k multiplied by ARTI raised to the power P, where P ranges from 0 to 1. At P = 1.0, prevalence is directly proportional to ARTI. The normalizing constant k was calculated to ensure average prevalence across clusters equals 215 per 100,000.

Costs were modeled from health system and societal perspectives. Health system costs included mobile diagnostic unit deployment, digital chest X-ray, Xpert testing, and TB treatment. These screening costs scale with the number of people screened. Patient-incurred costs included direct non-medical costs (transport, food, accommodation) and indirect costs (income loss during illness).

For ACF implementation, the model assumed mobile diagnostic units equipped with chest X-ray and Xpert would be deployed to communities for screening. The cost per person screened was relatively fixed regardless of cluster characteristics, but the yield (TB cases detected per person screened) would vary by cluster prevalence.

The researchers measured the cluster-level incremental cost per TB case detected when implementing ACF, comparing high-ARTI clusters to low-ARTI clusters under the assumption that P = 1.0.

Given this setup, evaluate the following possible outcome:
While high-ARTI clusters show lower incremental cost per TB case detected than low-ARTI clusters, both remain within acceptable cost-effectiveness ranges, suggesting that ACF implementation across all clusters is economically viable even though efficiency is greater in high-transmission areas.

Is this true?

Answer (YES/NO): NO